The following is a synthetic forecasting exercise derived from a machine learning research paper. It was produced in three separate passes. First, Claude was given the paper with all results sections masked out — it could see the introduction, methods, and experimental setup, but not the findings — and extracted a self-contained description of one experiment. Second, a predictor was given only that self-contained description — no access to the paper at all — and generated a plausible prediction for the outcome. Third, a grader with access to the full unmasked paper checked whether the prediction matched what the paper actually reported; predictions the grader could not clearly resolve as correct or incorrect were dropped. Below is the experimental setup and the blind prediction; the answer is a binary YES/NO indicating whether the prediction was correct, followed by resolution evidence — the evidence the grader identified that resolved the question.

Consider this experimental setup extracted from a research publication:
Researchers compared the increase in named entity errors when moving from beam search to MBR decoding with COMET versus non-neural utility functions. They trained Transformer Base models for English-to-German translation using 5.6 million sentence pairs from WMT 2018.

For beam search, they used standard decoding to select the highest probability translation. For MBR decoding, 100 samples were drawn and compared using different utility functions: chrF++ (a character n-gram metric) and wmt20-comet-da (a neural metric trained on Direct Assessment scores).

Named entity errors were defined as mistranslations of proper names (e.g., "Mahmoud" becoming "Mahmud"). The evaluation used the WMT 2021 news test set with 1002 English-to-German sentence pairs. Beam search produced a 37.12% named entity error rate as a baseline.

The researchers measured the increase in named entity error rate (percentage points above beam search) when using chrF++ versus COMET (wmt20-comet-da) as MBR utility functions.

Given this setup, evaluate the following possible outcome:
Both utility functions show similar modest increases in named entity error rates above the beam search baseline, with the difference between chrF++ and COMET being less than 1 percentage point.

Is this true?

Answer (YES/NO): NO